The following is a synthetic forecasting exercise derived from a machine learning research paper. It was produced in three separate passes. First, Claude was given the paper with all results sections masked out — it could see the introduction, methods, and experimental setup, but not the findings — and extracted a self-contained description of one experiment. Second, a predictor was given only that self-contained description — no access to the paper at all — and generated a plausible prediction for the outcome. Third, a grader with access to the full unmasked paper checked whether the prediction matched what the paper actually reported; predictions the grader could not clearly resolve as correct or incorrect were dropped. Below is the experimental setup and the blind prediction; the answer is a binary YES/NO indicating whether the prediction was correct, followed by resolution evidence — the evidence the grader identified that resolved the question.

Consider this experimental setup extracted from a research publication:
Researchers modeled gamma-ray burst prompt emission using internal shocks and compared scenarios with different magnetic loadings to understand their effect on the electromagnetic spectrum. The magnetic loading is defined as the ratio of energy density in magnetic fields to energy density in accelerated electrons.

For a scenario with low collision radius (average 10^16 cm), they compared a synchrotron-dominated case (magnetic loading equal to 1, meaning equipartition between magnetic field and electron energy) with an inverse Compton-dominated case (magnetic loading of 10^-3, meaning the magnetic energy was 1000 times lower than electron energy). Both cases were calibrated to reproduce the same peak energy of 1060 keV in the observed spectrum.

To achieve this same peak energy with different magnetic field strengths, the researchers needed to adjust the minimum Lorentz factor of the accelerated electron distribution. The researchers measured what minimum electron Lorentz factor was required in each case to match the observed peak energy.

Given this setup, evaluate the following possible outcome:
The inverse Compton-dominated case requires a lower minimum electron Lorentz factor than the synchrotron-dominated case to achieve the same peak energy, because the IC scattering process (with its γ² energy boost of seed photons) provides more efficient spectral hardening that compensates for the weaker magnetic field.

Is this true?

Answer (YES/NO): NO